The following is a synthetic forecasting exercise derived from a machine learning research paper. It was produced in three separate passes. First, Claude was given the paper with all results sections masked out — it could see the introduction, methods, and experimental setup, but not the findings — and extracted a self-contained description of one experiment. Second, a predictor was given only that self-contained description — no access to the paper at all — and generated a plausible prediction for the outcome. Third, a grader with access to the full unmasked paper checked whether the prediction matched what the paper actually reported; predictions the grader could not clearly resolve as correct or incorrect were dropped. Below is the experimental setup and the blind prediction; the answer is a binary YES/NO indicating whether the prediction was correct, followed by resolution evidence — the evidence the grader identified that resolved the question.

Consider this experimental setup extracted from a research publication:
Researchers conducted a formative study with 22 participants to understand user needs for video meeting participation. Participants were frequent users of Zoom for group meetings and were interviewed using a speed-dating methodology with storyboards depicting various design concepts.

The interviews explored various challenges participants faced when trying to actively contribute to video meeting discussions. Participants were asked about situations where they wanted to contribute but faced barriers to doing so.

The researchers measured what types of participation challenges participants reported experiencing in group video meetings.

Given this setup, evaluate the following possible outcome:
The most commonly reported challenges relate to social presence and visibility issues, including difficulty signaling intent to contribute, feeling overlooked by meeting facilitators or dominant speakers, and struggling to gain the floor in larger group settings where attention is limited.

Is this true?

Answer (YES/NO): NO